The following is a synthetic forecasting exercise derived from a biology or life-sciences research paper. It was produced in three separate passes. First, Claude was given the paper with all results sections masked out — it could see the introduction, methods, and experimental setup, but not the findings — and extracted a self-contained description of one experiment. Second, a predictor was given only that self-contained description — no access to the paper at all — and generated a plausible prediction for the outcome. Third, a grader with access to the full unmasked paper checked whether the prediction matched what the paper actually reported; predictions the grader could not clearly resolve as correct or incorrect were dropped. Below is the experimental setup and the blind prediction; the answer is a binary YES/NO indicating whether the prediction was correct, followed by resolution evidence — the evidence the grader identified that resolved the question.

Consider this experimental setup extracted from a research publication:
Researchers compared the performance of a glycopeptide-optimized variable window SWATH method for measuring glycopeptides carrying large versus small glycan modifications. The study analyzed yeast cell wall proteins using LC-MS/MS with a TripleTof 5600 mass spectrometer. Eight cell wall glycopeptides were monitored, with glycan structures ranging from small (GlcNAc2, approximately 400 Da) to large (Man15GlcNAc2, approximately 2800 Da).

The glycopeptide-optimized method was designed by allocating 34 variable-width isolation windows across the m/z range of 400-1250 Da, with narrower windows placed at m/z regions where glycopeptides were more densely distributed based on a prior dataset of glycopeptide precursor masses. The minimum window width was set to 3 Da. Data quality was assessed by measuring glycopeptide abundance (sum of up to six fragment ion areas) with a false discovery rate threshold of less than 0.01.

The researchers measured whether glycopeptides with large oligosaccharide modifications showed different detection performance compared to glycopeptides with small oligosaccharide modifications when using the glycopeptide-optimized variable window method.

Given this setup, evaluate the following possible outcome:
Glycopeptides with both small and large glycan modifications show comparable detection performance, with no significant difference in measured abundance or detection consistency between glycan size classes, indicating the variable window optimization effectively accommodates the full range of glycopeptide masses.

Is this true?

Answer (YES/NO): NO